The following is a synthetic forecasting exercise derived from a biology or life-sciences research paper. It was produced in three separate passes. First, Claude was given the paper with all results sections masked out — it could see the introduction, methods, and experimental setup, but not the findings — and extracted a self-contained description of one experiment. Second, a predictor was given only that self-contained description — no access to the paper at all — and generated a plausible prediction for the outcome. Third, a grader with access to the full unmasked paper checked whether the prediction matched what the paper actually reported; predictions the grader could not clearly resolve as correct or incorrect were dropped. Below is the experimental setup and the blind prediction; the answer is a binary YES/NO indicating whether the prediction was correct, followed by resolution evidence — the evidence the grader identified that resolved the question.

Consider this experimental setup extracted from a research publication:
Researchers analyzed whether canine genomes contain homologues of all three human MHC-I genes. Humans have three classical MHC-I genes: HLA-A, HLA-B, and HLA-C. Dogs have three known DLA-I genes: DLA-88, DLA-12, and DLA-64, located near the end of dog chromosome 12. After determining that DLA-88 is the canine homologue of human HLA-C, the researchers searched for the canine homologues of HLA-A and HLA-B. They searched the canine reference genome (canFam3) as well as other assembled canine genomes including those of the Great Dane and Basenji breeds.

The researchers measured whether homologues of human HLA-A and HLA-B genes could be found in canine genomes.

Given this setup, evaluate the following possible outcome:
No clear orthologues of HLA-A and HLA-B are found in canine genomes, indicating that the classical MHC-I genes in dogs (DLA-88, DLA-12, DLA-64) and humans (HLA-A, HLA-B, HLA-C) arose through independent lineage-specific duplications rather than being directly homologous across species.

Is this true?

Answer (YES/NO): NO